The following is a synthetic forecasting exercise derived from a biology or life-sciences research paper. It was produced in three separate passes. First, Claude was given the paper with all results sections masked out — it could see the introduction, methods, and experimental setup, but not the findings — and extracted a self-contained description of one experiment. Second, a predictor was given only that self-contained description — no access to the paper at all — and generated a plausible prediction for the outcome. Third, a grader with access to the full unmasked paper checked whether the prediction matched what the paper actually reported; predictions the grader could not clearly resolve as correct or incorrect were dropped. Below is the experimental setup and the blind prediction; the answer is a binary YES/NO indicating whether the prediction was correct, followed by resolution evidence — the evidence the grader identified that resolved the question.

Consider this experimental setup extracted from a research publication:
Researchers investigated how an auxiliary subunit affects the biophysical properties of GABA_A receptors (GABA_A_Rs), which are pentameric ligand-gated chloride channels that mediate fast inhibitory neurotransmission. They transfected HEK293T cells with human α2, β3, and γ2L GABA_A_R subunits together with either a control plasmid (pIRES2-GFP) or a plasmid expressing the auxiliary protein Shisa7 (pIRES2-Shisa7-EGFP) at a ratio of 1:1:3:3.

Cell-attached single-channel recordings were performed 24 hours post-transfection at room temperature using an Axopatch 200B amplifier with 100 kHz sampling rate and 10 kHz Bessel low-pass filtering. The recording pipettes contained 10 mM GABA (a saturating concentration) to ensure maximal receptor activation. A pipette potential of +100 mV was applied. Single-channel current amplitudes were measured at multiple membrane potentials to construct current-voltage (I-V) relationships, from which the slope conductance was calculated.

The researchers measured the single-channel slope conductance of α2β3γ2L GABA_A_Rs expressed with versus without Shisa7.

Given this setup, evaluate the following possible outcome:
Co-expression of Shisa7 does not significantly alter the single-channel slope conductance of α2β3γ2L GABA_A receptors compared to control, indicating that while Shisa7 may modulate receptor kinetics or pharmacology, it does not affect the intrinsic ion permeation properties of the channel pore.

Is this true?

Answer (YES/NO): YES